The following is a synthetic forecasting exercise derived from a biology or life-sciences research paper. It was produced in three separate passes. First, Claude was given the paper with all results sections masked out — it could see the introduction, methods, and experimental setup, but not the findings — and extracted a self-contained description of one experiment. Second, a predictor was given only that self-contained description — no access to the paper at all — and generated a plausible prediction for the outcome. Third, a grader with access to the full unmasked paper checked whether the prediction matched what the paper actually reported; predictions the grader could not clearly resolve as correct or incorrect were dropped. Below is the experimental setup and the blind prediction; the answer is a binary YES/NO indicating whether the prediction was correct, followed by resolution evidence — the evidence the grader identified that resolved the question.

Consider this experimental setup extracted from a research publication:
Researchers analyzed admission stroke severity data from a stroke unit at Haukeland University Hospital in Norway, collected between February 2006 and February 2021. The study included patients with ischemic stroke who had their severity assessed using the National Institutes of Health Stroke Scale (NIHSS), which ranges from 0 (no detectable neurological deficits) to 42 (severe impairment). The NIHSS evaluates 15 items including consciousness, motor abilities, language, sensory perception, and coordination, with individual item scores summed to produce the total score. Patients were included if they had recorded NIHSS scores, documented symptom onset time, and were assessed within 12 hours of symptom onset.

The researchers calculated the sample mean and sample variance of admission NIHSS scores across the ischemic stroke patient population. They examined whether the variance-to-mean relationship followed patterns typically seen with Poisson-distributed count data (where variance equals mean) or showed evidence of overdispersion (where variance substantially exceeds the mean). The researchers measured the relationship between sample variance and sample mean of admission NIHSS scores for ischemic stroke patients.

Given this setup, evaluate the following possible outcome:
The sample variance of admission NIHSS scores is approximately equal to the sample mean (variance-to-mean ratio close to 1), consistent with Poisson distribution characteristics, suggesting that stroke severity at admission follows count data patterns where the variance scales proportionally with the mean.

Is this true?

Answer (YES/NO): NO